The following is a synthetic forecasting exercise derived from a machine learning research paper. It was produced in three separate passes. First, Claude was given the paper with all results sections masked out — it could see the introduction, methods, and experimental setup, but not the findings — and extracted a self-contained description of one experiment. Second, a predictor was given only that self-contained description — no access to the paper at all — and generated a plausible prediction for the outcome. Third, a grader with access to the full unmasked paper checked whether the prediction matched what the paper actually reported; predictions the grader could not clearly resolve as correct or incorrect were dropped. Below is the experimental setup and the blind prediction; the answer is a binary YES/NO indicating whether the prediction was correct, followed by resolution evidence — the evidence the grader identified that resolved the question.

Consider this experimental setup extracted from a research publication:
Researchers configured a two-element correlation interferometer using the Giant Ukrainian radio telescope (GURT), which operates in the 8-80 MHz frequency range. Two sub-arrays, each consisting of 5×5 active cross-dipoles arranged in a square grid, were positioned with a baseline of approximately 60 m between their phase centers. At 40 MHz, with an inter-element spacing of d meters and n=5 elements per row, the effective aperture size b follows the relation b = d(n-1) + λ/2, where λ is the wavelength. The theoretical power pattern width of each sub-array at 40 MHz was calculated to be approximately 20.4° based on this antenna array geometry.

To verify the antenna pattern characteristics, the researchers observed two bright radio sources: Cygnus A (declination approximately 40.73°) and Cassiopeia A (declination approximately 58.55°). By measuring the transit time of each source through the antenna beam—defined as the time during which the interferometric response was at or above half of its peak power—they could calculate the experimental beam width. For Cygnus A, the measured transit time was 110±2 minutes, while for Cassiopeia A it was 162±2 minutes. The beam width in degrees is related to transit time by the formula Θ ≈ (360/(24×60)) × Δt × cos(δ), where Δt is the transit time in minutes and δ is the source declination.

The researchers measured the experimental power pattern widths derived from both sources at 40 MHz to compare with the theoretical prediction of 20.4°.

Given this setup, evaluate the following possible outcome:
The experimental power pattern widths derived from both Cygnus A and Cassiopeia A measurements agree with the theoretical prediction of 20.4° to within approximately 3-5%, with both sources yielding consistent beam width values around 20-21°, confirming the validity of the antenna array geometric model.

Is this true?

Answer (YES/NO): YES